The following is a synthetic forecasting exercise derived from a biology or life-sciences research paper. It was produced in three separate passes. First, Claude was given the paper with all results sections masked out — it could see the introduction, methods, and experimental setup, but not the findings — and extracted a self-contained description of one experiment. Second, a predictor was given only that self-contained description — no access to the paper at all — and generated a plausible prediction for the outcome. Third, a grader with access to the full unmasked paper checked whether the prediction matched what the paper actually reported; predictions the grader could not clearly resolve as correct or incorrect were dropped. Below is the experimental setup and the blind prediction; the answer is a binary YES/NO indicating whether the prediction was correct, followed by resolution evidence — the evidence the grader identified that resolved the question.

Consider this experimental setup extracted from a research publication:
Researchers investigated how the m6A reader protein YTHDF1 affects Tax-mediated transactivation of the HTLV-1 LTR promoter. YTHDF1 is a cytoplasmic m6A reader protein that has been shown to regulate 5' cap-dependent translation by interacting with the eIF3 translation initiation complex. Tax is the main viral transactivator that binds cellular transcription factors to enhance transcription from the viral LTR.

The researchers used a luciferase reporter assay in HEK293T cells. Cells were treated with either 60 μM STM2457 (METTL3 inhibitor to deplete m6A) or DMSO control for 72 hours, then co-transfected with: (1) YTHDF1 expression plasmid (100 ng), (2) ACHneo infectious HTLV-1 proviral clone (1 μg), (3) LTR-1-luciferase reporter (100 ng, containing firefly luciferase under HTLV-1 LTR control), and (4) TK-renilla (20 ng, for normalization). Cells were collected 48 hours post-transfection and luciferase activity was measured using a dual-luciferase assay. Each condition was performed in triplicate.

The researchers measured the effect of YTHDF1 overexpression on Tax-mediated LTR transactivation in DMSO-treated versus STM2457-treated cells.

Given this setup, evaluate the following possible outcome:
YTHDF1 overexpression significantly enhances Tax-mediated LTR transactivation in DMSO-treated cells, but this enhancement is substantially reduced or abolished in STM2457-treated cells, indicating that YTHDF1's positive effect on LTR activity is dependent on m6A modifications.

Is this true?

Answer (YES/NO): NO